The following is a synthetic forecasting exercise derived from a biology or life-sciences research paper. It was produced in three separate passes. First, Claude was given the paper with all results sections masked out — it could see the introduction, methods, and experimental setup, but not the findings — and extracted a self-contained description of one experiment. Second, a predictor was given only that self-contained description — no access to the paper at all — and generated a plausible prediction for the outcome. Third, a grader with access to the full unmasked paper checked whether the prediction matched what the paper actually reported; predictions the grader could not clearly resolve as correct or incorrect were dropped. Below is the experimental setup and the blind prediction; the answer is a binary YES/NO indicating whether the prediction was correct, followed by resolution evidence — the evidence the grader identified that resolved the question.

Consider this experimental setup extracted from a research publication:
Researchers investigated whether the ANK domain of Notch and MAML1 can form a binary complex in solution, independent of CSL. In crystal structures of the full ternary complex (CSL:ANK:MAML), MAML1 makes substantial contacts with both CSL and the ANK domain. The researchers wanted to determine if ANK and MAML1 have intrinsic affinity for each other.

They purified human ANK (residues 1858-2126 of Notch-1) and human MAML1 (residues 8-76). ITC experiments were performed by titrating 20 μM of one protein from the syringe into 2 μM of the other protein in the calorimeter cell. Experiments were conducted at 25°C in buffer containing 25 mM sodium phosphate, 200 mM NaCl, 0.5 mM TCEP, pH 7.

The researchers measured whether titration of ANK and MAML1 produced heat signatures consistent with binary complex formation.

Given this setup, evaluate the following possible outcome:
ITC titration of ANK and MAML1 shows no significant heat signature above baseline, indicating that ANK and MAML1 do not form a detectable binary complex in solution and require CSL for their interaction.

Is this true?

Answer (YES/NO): YES